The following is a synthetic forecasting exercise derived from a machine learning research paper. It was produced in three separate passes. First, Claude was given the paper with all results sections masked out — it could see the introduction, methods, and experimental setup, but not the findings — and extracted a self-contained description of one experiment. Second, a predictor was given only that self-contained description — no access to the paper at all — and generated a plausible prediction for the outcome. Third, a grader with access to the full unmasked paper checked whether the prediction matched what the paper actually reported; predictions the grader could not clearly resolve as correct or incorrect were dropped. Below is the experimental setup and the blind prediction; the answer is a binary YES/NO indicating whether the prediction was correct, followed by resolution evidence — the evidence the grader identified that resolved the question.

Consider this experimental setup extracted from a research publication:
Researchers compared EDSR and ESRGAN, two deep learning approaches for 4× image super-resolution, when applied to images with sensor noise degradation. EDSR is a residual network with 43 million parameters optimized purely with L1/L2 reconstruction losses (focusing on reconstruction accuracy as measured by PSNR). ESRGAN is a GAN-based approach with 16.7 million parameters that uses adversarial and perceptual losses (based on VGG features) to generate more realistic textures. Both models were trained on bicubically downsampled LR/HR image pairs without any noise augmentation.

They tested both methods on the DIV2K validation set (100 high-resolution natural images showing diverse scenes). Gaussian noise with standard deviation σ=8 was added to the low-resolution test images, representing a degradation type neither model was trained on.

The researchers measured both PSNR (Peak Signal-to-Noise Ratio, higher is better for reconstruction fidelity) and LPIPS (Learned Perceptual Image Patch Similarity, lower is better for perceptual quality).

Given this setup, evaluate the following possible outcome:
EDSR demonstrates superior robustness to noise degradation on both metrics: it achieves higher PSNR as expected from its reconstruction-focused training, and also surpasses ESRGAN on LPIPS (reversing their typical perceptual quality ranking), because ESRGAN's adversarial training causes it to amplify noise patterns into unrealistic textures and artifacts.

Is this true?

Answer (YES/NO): YES